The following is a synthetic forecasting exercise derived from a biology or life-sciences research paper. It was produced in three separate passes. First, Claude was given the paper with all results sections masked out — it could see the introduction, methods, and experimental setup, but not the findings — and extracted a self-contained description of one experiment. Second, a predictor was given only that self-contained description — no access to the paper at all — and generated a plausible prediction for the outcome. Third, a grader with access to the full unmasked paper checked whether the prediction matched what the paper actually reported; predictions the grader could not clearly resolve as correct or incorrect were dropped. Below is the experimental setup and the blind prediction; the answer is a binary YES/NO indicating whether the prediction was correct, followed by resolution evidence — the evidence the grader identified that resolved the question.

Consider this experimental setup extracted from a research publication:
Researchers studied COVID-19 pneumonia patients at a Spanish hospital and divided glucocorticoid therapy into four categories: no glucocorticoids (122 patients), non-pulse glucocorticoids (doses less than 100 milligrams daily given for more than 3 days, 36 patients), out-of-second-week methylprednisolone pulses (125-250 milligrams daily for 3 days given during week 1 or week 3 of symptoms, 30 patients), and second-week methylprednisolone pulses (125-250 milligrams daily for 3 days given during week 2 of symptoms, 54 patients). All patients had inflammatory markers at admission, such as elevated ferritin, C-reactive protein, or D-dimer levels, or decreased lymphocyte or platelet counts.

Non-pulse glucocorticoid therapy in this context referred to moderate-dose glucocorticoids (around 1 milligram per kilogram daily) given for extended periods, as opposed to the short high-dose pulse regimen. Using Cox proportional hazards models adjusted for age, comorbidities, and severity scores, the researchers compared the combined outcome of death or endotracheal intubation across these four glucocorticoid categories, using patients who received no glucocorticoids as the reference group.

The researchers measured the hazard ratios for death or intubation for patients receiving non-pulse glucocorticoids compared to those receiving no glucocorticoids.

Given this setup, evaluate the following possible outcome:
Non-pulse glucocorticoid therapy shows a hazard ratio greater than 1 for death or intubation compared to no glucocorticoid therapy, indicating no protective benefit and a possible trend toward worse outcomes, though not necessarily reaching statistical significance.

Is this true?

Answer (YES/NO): YES